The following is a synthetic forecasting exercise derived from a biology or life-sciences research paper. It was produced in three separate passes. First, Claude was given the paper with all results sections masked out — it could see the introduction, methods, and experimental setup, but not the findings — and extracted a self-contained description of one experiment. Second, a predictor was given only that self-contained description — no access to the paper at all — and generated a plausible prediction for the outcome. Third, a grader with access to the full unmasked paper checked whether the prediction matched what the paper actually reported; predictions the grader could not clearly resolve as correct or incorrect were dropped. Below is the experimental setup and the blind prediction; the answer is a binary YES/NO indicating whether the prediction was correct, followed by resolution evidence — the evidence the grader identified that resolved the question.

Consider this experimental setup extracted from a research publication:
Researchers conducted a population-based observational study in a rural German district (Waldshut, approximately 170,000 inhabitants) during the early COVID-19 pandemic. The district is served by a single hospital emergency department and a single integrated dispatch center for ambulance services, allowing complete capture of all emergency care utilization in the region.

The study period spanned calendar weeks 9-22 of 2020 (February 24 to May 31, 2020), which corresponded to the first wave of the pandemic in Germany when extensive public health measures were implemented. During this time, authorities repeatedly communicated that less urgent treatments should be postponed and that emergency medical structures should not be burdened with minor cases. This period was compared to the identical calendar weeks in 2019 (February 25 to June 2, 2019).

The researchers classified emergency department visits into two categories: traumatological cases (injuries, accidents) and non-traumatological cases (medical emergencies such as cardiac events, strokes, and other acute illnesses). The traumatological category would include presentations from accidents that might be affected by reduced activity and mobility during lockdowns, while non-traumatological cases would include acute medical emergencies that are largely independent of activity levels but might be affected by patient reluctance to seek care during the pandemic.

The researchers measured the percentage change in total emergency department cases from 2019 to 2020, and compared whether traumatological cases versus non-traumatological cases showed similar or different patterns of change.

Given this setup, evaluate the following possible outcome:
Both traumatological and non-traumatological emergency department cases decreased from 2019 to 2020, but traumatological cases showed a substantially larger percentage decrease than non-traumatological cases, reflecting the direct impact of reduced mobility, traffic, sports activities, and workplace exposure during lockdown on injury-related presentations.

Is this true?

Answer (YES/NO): YES